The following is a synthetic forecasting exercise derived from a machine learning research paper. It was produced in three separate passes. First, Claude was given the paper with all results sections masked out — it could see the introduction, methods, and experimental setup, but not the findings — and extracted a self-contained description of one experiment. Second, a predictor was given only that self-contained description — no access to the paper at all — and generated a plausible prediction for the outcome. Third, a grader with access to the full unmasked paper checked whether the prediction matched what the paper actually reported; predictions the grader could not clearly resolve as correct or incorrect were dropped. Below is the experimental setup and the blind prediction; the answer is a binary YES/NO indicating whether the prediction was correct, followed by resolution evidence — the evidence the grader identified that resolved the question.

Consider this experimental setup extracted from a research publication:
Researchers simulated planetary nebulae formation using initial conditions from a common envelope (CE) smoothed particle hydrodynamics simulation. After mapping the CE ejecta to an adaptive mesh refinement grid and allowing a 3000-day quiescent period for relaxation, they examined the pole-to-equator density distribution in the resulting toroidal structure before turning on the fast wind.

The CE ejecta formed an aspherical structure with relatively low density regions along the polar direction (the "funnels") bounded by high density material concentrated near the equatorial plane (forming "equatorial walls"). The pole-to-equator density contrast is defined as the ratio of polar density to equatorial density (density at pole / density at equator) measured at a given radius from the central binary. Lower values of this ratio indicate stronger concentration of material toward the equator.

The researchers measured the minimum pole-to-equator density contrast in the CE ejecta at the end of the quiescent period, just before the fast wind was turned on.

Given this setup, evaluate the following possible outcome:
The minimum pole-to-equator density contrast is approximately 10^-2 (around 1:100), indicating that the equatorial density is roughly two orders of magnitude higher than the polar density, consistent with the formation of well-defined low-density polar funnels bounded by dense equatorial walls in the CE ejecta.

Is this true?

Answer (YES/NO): NO